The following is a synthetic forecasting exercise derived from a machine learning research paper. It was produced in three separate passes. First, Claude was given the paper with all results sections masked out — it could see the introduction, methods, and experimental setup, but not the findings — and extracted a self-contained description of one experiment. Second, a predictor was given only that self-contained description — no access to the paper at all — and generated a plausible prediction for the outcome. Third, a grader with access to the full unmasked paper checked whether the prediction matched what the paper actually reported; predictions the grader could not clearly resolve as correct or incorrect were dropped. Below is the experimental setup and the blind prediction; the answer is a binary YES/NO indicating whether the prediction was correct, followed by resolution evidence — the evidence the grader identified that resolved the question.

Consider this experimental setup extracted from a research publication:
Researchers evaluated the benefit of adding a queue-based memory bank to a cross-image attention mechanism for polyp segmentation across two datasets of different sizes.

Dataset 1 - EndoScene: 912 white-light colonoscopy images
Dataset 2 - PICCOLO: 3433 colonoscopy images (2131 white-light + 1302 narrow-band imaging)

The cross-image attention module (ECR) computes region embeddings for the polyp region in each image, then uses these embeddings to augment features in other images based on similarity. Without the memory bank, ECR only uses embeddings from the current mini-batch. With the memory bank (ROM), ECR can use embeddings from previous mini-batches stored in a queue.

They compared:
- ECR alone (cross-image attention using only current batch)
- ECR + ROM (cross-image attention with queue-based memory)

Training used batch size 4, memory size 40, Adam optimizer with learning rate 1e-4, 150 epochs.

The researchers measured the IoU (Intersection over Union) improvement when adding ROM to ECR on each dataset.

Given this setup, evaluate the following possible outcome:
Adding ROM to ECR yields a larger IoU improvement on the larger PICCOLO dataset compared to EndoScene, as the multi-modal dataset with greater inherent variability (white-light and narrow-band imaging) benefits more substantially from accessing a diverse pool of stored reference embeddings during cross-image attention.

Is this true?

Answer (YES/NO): YES